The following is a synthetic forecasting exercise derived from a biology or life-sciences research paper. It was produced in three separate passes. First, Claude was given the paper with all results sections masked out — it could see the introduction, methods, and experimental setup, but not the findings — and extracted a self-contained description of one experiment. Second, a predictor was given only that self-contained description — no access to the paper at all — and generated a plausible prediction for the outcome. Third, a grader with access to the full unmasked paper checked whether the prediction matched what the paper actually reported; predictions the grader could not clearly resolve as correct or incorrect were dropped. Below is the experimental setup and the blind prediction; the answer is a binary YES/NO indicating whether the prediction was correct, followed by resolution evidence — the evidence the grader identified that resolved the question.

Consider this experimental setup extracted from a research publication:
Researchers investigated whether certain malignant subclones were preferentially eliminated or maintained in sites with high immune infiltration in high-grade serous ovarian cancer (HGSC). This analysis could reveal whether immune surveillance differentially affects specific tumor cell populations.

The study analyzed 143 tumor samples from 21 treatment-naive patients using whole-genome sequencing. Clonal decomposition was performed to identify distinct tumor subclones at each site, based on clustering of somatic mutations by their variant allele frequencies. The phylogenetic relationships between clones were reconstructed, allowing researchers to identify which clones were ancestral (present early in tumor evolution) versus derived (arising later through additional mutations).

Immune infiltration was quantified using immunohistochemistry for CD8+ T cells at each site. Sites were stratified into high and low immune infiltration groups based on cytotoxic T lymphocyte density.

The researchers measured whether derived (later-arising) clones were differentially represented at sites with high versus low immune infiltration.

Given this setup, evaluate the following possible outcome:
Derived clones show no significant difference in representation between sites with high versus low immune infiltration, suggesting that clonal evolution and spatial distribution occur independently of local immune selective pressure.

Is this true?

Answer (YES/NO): NO